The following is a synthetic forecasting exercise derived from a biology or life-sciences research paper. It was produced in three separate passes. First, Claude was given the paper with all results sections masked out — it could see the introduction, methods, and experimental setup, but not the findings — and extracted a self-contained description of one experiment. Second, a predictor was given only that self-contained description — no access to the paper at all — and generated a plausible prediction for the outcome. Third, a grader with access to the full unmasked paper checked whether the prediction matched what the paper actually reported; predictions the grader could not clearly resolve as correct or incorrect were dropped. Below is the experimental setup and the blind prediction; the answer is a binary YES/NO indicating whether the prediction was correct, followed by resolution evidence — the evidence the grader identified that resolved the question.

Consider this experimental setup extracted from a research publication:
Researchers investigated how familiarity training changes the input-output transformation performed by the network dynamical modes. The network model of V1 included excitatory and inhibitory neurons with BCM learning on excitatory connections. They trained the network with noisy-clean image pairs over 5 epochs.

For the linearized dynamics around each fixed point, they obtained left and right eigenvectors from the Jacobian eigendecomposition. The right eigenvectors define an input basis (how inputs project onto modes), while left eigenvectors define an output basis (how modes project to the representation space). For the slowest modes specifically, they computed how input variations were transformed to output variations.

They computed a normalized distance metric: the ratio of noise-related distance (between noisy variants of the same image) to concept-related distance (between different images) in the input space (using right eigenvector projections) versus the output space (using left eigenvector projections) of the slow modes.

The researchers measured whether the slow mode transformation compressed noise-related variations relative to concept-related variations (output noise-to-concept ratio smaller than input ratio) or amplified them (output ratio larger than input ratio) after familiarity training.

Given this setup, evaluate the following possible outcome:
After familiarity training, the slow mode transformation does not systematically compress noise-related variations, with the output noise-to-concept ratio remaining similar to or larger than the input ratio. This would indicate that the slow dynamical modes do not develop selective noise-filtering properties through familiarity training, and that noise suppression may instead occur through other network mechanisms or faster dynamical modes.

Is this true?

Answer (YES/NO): NO